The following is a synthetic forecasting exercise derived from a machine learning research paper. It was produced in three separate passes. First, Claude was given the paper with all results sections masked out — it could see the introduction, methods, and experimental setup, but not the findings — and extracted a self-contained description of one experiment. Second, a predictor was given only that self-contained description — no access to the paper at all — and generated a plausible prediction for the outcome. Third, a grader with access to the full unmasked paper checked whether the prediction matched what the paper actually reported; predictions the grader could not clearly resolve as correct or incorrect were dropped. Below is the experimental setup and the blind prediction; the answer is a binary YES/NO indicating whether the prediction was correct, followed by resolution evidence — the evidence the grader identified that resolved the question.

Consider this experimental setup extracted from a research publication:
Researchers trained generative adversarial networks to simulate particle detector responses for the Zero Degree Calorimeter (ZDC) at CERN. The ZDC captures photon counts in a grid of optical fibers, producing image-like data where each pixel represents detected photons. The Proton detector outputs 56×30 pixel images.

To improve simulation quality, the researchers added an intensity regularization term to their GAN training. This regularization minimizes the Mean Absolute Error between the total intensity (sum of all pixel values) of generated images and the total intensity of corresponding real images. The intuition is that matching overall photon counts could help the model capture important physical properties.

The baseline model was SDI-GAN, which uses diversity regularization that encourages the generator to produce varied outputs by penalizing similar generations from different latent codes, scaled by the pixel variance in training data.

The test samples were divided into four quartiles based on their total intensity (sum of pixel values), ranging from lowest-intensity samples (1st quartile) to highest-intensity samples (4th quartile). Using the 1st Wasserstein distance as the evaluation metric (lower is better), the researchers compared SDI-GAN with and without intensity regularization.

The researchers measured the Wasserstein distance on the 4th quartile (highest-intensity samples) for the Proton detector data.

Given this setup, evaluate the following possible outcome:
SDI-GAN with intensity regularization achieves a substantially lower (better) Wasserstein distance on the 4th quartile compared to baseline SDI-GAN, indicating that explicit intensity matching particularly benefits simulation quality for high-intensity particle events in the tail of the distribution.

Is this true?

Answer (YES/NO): YES